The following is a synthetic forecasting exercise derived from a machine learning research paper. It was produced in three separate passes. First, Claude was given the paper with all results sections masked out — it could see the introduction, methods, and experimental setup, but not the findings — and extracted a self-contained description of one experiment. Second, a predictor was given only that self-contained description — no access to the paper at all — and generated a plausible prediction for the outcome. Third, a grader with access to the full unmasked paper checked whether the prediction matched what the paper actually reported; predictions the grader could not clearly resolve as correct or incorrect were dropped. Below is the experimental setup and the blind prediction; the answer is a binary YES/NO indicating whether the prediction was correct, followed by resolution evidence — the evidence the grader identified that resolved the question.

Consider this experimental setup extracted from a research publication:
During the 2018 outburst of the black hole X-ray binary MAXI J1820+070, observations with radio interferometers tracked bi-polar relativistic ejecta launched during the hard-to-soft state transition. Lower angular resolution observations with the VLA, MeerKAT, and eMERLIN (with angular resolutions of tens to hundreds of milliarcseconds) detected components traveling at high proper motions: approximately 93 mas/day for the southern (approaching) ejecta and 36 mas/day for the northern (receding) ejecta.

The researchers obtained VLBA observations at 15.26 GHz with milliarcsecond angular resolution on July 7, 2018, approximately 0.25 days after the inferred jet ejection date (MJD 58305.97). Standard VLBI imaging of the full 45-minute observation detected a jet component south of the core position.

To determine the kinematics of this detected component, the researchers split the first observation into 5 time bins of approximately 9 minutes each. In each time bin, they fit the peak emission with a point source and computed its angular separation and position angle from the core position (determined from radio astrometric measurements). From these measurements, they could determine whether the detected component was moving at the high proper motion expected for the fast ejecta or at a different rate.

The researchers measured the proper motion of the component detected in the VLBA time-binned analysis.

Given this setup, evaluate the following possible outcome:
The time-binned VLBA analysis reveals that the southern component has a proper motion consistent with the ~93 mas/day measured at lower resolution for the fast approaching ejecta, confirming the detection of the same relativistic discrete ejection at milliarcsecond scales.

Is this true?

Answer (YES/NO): NO